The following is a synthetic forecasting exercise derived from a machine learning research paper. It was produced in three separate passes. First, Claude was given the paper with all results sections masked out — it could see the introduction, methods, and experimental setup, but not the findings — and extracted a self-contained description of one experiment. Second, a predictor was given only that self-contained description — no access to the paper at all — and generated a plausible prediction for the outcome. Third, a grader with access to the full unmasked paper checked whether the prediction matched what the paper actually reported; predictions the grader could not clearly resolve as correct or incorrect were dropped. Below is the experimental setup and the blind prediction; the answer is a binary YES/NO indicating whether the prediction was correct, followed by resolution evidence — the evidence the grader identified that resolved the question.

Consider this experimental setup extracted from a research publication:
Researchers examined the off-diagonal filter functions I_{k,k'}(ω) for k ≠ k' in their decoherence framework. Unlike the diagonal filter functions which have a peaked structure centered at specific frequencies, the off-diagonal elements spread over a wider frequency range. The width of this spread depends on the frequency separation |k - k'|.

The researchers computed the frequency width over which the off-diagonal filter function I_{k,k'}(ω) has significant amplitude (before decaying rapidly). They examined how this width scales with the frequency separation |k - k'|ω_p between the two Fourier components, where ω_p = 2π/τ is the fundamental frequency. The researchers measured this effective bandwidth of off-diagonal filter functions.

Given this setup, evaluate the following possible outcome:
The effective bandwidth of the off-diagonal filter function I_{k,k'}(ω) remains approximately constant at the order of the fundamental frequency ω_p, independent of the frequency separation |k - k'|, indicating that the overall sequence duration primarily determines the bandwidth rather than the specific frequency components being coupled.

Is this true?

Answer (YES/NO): NO